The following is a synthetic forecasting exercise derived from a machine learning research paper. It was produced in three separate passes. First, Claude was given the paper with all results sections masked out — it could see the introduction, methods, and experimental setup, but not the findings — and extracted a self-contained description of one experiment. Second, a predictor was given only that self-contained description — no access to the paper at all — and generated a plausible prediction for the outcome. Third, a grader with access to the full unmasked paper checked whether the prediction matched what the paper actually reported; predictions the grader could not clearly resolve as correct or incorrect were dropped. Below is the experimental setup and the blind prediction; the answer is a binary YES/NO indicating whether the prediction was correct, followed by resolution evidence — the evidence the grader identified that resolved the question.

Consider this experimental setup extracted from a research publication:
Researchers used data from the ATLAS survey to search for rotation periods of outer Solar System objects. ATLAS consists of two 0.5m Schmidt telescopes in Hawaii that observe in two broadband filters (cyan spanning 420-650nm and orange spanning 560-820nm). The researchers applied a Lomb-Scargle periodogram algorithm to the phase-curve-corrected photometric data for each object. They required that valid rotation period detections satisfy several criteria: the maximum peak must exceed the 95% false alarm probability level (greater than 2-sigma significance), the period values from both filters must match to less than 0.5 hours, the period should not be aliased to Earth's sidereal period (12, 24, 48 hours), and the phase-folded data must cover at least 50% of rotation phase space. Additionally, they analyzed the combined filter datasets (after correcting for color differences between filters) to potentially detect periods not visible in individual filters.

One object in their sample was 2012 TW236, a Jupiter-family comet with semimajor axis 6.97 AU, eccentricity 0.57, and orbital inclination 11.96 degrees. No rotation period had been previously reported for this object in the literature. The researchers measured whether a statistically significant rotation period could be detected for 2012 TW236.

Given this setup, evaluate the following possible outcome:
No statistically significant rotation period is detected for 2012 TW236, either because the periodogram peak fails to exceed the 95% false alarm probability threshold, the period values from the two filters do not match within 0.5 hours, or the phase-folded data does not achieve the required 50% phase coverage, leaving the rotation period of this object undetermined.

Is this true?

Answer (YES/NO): NO